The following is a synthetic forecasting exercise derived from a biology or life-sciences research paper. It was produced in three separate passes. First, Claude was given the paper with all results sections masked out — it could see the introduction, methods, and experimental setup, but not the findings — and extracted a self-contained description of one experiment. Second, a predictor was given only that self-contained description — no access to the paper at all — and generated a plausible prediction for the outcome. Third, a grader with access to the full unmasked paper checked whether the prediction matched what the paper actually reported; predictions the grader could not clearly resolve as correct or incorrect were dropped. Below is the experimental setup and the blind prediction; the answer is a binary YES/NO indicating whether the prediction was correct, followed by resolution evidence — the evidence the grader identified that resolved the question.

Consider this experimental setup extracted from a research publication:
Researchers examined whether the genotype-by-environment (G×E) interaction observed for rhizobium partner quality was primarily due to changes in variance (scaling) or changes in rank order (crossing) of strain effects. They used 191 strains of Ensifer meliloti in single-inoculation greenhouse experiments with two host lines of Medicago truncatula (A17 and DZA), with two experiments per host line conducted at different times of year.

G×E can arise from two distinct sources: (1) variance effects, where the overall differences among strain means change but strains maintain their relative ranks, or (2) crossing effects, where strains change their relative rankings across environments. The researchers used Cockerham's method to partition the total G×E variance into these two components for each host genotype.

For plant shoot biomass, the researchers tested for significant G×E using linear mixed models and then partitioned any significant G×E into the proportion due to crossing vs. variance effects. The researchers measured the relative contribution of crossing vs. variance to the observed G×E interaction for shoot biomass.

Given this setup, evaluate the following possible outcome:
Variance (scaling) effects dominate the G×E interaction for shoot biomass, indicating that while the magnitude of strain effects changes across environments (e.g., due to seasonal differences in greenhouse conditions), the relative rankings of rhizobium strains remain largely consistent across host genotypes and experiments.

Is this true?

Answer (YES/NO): NO